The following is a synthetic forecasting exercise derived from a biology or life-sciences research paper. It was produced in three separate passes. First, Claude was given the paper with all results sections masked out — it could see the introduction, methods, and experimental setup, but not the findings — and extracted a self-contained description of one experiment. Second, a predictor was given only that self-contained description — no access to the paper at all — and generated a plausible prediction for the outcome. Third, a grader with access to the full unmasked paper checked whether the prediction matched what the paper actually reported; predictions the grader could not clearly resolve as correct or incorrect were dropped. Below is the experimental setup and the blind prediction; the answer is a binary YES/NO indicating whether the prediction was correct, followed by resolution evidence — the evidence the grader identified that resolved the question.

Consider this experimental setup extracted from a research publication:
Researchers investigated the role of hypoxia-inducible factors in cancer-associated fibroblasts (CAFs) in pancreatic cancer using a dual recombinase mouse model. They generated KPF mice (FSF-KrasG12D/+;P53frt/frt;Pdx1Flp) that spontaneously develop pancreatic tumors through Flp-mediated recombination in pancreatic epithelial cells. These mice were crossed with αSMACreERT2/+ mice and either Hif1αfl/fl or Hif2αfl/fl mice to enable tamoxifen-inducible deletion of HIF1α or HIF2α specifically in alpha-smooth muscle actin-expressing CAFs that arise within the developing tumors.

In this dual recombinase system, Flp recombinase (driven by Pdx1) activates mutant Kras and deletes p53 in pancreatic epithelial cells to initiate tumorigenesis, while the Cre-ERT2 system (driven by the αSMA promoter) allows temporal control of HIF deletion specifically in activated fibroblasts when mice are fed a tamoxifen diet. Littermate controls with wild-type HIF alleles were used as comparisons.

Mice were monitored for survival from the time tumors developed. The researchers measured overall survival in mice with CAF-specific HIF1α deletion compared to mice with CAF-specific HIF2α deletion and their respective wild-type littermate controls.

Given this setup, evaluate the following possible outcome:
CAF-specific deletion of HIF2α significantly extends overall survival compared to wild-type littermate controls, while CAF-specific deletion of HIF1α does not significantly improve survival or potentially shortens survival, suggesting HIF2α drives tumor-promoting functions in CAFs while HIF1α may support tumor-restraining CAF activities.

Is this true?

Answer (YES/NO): YES